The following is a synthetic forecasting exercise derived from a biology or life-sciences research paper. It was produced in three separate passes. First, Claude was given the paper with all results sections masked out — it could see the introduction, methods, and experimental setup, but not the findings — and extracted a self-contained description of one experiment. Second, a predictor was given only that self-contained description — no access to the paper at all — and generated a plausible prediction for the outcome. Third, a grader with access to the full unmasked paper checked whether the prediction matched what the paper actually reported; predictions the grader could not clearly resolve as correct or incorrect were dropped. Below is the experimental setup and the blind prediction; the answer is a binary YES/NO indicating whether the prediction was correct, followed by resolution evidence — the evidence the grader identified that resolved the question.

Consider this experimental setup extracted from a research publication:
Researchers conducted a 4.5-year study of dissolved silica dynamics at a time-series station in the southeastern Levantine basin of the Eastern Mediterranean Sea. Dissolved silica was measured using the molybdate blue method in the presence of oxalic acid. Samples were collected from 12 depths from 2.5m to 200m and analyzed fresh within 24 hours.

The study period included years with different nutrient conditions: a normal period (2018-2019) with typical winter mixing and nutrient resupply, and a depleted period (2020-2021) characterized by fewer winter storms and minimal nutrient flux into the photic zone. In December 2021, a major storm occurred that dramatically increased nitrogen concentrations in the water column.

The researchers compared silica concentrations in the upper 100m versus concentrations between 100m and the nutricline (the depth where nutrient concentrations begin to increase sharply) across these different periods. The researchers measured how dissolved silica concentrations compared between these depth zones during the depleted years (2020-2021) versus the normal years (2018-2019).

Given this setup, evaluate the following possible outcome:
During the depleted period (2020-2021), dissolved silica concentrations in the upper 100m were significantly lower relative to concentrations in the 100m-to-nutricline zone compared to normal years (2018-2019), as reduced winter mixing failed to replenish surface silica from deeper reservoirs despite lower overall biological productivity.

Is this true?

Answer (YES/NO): NO